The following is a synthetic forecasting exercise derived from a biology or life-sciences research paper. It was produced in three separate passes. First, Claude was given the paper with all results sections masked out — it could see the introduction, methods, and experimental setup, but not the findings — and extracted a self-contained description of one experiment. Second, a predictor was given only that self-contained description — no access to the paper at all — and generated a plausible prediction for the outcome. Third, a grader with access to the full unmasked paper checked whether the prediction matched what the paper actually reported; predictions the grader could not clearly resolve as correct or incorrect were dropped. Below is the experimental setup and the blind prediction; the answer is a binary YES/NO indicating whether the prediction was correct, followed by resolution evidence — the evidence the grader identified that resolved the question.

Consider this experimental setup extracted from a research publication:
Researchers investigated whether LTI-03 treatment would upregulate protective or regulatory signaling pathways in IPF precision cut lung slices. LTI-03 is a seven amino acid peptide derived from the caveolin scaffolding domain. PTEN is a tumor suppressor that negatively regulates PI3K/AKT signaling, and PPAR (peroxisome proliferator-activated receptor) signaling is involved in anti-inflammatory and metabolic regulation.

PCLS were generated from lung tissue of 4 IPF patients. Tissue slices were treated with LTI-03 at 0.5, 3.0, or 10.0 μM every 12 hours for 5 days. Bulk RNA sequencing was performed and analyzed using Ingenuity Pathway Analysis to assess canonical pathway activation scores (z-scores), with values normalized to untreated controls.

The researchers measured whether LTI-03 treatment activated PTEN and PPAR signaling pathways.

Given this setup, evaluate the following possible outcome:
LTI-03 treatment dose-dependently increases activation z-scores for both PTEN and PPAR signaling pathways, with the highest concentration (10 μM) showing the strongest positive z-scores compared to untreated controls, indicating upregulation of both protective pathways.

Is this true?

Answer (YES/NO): NO